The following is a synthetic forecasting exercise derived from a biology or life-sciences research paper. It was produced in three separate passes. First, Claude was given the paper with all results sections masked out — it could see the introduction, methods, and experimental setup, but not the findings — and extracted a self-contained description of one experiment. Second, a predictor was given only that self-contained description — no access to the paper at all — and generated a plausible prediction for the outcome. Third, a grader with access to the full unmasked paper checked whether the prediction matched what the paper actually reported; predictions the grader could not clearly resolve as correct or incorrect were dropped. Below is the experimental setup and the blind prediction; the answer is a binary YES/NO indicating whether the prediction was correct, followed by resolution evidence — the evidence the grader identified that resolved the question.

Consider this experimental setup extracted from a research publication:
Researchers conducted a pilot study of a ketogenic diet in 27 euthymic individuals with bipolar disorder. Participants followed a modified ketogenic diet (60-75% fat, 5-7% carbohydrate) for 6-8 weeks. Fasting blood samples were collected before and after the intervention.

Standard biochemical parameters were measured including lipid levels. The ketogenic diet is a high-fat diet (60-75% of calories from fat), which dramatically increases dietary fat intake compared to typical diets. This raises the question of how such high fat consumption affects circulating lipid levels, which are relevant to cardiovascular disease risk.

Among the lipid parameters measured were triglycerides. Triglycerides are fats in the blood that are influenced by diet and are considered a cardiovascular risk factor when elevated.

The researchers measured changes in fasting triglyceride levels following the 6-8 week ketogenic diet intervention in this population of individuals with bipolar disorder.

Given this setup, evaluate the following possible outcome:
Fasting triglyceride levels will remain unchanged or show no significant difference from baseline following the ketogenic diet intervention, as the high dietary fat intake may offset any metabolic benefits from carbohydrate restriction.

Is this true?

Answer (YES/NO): YES